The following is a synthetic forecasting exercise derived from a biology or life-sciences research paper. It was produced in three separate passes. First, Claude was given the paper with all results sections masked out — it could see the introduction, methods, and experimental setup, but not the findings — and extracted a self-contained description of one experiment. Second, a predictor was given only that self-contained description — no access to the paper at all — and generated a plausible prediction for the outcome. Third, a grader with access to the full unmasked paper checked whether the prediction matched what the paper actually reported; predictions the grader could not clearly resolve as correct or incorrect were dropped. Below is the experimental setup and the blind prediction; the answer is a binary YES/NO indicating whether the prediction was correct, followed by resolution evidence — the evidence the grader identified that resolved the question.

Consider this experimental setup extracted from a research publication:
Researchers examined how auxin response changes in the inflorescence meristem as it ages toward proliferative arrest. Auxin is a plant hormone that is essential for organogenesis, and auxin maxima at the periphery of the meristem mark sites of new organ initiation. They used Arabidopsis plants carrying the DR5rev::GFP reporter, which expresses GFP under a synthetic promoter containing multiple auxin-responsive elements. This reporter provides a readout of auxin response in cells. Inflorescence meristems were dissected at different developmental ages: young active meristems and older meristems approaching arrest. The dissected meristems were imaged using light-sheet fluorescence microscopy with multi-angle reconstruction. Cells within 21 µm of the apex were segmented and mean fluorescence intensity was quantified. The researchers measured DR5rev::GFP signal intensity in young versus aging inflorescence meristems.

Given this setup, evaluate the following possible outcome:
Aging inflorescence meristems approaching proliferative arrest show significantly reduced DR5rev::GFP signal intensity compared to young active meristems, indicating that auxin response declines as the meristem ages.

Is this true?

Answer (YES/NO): YES